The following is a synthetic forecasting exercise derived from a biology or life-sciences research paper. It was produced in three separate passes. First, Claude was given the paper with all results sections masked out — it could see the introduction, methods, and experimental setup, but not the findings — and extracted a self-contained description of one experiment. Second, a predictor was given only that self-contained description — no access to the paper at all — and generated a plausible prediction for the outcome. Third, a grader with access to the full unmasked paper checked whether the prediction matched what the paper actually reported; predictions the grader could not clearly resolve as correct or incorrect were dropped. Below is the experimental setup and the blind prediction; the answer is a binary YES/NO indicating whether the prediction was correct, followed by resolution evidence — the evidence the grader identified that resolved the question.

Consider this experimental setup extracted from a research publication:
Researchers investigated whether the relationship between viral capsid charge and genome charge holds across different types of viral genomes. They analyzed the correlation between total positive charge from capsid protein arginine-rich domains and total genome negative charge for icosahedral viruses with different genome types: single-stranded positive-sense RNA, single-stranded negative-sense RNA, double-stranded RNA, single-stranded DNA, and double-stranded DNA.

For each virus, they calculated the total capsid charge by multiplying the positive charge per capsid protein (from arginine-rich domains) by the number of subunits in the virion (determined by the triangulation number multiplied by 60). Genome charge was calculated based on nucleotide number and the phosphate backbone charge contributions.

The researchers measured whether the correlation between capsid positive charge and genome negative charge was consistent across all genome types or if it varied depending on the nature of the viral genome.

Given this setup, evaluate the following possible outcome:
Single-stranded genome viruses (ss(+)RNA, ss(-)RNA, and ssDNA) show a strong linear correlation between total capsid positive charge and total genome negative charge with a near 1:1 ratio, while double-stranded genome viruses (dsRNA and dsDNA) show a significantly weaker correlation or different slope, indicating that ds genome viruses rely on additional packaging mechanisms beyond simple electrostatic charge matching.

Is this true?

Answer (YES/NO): NO